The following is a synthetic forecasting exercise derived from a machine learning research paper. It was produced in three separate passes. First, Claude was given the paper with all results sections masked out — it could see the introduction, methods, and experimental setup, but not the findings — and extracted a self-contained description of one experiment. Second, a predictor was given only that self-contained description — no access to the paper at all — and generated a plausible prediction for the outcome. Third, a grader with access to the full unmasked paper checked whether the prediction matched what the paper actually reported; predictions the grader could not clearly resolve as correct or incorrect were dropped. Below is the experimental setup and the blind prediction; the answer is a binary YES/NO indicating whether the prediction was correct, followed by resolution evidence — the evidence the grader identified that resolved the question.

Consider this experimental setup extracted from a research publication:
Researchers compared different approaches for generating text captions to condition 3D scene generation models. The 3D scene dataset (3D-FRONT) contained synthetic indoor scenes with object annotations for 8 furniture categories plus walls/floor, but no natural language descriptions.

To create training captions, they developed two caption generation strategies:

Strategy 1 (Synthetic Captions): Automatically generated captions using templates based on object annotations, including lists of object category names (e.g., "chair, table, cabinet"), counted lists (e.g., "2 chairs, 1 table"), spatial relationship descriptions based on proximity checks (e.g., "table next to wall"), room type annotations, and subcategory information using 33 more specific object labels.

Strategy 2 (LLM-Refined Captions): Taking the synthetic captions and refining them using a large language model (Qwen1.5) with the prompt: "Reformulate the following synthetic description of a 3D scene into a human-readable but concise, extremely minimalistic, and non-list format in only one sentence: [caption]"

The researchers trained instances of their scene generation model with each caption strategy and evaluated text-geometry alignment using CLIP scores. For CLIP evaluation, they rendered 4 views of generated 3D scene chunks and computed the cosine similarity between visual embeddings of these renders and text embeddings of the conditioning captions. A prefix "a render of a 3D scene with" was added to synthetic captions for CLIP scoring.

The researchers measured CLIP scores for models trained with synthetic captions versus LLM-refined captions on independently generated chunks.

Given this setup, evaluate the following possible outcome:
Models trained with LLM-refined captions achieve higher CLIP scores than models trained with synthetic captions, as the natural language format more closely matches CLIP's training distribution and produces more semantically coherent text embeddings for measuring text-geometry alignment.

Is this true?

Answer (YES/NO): NO